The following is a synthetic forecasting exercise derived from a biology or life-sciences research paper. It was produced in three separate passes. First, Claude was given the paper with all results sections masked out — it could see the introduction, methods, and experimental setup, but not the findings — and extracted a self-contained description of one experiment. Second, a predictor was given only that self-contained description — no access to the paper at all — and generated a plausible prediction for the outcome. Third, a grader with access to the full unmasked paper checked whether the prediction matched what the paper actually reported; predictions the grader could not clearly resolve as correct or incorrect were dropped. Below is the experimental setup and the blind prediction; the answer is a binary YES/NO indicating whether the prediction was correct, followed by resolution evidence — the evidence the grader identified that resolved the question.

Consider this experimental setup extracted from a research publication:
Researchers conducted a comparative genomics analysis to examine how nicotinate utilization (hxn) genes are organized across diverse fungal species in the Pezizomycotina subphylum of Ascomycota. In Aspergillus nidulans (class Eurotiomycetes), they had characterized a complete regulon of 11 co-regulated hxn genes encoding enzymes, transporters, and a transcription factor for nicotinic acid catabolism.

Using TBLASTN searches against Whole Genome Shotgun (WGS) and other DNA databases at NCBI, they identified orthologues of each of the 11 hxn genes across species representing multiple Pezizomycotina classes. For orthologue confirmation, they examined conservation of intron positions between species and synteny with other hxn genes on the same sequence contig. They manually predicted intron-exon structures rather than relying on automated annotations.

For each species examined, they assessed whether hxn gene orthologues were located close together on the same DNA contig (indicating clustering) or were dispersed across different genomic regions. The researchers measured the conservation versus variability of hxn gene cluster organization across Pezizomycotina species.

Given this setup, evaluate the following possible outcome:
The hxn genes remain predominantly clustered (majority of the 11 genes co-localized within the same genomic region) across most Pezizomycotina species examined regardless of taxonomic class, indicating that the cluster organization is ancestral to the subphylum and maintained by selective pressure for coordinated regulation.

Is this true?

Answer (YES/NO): NO